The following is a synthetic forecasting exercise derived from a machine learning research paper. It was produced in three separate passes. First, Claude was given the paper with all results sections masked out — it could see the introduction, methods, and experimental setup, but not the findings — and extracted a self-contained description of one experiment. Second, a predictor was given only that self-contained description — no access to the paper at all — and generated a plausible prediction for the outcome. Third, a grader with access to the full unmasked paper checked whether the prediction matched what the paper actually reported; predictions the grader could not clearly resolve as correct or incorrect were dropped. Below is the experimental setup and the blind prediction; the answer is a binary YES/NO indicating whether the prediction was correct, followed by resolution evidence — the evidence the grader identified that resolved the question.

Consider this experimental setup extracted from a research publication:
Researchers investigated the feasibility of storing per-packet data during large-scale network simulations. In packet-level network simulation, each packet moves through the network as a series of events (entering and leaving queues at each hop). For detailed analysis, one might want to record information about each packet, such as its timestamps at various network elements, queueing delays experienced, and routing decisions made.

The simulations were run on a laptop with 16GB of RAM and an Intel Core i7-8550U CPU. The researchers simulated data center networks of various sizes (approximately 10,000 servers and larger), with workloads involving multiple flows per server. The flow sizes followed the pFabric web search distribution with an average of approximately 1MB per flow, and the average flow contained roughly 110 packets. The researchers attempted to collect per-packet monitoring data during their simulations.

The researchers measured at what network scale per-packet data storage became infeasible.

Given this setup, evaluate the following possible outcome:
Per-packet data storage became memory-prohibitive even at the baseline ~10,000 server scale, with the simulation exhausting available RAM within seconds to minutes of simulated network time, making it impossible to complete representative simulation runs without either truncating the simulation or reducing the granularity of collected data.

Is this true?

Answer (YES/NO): NO